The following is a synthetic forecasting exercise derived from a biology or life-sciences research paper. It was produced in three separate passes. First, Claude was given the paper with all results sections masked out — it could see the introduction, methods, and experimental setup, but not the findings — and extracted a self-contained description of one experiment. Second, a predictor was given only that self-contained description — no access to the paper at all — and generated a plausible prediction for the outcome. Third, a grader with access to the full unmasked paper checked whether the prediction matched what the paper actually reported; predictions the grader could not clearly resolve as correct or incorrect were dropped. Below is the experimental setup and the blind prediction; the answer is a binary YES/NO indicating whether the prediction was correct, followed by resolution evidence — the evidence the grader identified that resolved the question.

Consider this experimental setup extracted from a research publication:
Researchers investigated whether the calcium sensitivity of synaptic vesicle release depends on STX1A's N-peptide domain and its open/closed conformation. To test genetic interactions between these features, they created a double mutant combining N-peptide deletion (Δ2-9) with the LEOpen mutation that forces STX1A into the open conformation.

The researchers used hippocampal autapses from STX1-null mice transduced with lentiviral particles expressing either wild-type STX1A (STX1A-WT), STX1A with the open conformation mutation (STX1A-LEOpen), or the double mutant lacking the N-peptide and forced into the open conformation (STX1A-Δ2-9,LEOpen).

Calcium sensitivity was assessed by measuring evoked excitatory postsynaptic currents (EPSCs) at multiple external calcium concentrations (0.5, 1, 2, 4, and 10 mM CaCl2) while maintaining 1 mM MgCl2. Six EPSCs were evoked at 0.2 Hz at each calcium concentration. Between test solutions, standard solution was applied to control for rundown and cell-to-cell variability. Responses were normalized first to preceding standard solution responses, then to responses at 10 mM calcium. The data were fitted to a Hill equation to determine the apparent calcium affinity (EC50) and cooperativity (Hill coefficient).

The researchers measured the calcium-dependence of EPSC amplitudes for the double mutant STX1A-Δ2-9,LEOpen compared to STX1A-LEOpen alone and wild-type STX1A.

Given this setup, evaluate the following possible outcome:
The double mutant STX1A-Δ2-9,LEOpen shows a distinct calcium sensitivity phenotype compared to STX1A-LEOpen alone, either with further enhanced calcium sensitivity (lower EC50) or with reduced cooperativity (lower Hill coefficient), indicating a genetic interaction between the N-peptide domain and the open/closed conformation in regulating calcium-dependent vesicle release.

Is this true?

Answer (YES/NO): NO